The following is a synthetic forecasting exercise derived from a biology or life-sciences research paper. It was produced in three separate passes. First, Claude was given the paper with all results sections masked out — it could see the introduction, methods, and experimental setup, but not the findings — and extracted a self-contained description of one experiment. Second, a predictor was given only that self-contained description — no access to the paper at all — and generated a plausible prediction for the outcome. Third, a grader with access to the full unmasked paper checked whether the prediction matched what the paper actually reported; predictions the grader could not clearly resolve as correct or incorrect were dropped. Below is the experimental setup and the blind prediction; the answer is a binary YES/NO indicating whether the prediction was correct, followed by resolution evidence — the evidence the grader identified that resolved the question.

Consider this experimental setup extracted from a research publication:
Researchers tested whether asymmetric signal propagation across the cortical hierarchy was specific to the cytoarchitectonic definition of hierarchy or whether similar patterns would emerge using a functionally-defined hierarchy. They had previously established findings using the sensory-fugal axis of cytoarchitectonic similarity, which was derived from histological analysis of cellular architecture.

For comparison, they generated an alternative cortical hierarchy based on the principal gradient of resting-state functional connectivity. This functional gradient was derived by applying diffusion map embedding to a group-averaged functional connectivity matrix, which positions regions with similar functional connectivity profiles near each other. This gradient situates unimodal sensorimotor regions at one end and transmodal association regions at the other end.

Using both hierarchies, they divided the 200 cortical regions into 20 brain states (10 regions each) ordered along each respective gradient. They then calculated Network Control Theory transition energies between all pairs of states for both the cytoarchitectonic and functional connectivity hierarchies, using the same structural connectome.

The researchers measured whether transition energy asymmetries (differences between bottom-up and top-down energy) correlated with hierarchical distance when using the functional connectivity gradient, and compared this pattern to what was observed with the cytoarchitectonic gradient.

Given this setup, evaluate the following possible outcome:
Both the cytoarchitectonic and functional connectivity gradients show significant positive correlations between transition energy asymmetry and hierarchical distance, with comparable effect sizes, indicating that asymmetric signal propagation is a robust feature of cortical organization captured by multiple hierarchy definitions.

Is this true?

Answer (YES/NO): NO